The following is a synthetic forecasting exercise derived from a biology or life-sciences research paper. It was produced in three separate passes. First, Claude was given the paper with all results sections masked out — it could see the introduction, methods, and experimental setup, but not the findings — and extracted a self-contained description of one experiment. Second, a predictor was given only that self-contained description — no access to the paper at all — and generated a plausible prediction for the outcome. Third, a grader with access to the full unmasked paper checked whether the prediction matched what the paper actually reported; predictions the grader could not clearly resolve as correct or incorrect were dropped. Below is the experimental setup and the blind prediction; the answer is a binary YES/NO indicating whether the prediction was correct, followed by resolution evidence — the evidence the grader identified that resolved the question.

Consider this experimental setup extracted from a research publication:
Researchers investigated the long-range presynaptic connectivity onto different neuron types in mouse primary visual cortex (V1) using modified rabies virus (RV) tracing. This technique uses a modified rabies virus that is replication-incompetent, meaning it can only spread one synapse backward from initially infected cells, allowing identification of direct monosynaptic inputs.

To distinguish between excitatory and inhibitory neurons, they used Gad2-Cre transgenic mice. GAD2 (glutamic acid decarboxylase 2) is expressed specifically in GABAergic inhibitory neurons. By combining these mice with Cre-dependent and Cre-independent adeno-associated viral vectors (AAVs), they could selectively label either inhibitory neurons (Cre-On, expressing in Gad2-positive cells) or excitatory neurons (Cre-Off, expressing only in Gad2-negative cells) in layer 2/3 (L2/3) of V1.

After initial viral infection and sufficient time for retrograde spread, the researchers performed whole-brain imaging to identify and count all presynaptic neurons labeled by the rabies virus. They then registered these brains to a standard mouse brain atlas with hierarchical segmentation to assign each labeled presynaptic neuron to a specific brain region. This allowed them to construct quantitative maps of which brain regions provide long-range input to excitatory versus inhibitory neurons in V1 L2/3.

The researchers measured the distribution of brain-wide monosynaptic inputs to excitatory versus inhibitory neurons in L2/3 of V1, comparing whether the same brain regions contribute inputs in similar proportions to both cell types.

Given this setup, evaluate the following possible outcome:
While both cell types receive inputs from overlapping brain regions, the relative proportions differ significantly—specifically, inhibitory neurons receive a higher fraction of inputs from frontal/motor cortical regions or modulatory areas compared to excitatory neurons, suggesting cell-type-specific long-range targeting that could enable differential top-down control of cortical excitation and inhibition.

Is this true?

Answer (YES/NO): NO